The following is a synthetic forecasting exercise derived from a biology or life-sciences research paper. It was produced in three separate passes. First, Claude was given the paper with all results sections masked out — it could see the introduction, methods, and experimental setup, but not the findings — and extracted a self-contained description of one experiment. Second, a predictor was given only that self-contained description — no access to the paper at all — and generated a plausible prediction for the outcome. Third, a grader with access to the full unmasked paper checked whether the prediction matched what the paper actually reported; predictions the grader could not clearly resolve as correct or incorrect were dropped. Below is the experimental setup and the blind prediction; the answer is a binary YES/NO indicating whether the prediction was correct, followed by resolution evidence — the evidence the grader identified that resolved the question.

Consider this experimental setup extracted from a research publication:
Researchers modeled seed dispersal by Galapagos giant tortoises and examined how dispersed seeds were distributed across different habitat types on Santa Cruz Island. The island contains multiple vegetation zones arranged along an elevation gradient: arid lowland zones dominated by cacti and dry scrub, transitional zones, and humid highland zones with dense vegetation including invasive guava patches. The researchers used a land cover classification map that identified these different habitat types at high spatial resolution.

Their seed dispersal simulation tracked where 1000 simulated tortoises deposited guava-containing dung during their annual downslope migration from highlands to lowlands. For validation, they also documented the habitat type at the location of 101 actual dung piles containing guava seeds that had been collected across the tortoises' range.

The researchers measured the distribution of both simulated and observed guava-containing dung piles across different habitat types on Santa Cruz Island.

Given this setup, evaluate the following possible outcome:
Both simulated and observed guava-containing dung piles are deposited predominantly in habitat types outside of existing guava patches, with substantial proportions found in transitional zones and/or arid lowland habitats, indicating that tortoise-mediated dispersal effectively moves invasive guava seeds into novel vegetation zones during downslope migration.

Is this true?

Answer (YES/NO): YES